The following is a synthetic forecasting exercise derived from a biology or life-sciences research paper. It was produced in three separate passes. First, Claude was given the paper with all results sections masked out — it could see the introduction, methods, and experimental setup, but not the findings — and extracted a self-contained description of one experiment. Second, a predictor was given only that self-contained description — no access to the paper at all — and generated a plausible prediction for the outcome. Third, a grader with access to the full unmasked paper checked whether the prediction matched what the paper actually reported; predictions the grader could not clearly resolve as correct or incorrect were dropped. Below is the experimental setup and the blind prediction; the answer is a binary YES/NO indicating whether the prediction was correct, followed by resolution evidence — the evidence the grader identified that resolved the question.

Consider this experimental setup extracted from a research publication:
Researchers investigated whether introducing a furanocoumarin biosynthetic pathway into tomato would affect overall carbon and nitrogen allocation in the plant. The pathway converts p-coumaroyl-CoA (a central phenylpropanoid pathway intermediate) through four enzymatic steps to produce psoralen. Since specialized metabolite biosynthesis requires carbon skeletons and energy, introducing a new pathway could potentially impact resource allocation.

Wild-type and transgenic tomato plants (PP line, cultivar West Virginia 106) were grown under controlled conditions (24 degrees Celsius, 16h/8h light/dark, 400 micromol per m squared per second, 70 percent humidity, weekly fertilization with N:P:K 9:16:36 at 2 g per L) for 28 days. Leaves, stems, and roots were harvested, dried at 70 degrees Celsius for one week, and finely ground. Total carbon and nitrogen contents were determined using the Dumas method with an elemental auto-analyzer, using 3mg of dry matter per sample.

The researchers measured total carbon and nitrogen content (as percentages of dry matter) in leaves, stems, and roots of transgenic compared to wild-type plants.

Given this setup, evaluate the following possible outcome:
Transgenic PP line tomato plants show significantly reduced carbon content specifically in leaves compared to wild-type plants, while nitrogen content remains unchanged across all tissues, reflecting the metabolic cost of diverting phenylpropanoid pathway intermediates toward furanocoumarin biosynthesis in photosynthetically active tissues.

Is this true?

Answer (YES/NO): NO